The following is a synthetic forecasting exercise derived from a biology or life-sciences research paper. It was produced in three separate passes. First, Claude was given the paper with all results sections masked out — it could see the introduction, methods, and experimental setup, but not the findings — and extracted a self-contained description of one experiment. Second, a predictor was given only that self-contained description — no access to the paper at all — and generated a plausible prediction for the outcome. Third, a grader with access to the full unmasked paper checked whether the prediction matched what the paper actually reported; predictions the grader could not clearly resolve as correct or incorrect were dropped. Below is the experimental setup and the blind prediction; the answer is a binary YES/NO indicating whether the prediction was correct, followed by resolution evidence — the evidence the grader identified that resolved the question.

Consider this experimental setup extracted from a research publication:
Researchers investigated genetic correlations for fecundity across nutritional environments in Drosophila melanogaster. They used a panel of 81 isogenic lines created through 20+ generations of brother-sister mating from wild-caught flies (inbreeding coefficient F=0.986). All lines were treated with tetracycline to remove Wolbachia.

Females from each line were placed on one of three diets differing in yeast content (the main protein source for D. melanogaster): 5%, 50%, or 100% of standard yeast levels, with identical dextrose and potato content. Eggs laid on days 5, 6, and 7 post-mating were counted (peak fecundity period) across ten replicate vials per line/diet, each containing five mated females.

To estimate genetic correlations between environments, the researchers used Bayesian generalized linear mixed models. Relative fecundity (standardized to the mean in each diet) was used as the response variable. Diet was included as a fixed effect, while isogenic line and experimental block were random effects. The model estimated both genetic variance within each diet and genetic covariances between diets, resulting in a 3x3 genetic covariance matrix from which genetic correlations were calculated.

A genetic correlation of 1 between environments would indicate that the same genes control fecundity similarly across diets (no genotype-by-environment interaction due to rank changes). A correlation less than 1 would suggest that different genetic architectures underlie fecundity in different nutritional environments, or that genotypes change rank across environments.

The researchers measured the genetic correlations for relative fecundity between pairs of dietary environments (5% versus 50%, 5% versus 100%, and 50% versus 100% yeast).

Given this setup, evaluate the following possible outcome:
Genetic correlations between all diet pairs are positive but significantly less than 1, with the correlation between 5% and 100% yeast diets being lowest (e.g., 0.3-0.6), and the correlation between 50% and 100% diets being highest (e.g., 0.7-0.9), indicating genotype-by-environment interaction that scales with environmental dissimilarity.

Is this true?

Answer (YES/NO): NO